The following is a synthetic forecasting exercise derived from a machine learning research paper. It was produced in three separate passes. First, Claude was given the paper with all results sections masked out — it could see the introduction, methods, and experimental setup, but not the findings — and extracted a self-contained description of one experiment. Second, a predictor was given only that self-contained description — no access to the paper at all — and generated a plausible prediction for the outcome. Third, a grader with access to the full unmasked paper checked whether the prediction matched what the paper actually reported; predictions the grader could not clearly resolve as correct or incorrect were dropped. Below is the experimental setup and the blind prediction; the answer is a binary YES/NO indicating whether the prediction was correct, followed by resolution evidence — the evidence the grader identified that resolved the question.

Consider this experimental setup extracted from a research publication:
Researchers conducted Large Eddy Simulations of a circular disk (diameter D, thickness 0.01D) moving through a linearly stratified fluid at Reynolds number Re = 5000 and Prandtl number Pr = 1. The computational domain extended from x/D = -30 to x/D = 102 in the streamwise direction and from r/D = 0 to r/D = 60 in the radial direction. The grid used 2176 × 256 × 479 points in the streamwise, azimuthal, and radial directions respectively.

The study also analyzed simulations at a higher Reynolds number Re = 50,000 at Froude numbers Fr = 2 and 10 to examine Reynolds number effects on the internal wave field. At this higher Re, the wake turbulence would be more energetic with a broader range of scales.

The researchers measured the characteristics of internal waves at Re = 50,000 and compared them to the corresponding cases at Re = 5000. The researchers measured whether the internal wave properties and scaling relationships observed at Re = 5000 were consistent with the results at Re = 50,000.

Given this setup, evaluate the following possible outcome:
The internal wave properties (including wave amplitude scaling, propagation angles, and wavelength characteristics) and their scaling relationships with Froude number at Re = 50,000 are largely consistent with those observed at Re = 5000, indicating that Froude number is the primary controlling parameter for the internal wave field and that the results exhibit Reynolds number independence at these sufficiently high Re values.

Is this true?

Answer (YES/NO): NO